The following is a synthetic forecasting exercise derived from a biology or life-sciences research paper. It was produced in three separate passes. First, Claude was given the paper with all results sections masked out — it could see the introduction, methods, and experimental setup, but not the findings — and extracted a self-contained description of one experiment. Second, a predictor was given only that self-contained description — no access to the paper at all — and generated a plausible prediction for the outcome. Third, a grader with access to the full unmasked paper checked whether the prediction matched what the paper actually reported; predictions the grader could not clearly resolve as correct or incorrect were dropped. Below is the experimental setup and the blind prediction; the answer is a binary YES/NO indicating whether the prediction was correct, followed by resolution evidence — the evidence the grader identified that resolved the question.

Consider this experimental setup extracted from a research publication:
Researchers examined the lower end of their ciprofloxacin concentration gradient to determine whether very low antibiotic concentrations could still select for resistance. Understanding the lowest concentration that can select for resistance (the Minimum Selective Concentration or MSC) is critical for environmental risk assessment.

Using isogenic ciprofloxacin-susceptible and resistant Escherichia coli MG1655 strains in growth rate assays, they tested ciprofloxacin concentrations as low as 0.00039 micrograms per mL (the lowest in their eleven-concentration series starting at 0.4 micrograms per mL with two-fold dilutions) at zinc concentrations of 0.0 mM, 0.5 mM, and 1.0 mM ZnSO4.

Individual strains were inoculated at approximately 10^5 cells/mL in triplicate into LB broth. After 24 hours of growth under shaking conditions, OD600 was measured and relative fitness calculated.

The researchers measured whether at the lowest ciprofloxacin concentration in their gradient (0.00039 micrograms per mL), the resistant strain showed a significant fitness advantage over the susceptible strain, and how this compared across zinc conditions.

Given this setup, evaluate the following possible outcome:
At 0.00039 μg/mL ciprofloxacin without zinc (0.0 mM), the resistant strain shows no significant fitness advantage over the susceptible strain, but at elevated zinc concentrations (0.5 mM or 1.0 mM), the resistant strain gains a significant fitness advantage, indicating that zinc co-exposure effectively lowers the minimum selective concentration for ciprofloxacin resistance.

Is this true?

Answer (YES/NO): NO